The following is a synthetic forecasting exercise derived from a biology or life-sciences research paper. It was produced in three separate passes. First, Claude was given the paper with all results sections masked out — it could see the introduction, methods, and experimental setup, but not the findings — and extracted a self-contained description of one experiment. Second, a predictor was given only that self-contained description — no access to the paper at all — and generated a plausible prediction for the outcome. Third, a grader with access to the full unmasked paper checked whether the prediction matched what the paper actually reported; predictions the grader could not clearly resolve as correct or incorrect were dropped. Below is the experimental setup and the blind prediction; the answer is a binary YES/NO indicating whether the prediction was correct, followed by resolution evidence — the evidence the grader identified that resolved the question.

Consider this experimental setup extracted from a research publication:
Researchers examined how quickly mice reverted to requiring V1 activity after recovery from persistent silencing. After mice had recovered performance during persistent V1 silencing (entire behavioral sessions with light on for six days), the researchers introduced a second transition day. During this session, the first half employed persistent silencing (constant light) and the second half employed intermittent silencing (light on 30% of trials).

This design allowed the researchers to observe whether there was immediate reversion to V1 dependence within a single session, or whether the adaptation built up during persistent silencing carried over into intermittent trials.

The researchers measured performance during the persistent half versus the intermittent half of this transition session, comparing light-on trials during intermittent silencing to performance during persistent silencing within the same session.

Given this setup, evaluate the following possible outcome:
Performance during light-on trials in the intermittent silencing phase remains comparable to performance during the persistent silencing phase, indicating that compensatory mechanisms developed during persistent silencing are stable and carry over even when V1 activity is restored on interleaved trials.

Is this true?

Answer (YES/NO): NO